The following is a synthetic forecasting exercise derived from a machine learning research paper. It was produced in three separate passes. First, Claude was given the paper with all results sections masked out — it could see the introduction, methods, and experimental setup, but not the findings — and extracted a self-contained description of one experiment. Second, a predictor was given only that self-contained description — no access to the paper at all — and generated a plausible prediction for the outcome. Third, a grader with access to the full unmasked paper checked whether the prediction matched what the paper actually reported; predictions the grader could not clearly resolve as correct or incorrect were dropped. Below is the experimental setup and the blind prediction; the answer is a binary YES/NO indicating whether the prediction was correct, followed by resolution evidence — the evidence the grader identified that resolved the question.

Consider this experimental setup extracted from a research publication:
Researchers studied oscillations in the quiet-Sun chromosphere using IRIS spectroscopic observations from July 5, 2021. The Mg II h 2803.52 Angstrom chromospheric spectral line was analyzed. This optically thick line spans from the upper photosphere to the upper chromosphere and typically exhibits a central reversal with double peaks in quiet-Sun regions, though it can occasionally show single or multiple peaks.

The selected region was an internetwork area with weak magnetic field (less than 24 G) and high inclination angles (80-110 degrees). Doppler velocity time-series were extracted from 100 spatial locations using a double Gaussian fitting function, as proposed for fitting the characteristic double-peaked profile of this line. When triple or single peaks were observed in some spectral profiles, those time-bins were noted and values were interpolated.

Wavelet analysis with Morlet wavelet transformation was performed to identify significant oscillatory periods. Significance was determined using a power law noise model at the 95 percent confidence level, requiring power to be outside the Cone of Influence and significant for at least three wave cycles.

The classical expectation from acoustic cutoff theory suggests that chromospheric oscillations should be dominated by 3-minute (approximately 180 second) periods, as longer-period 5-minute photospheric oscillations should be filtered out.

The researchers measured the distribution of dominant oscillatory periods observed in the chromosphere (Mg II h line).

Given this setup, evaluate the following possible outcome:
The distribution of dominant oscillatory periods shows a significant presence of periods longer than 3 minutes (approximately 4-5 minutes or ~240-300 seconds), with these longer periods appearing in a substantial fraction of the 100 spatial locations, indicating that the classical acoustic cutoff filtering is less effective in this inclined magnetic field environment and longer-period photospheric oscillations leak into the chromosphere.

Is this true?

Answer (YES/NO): NO